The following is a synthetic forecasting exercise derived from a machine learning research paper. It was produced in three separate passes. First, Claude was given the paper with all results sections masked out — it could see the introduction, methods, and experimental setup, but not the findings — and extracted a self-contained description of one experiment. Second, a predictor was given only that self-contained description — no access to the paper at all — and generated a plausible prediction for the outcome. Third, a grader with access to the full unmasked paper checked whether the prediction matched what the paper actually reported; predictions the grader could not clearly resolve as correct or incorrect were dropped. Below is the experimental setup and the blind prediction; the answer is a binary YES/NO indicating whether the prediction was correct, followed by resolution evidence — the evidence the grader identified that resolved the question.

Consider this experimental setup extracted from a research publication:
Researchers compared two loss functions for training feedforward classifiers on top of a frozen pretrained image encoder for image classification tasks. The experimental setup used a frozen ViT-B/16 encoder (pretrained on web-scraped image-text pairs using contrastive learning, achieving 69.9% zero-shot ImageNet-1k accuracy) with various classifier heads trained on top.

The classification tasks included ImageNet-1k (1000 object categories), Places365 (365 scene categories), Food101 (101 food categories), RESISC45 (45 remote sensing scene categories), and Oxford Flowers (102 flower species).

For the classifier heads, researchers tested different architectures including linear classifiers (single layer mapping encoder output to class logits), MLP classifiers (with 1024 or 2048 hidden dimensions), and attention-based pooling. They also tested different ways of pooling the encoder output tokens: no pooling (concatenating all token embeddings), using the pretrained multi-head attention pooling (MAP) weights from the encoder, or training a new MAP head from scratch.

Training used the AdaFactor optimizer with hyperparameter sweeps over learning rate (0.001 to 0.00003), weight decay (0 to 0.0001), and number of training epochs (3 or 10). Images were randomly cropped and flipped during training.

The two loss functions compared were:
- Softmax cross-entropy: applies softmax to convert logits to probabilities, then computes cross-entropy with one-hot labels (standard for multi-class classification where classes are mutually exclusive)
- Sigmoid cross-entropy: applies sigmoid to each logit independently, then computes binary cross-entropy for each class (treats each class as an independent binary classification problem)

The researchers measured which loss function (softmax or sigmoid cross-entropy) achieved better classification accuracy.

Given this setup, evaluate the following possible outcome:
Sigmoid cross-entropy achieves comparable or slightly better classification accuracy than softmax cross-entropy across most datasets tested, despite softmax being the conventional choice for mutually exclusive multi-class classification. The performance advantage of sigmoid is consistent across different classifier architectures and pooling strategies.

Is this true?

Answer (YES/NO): NO